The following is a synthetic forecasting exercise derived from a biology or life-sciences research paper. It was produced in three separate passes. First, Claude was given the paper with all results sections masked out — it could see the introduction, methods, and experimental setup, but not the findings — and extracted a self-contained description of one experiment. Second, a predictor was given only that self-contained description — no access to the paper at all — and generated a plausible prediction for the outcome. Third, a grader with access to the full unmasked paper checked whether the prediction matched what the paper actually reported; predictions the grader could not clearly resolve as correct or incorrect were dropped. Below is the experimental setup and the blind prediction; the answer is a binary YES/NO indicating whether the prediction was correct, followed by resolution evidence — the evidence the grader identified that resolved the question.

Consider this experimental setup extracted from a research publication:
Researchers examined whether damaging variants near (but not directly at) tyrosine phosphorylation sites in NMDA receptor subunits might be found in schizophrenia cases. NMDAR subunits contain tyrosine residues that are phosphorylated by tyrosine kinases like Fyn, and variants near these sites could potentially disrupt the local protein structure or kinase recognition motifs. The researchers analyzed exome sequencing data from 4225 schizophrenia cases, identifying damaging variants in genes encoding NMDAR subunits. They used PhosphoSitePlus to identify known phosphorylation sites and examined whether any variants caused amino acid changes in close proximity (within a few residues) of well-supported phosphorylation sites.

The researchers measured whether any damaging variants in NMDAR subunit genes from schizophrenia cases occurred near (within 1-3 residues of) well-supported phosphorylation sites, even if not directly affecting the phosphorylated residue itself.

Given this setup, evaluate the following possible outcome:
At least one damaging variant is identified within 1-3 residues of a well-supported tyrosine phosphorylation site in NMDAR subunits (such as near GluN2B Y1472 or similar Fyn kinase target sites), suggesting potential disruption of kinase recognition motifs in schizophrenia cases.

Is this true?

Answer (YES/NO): NO